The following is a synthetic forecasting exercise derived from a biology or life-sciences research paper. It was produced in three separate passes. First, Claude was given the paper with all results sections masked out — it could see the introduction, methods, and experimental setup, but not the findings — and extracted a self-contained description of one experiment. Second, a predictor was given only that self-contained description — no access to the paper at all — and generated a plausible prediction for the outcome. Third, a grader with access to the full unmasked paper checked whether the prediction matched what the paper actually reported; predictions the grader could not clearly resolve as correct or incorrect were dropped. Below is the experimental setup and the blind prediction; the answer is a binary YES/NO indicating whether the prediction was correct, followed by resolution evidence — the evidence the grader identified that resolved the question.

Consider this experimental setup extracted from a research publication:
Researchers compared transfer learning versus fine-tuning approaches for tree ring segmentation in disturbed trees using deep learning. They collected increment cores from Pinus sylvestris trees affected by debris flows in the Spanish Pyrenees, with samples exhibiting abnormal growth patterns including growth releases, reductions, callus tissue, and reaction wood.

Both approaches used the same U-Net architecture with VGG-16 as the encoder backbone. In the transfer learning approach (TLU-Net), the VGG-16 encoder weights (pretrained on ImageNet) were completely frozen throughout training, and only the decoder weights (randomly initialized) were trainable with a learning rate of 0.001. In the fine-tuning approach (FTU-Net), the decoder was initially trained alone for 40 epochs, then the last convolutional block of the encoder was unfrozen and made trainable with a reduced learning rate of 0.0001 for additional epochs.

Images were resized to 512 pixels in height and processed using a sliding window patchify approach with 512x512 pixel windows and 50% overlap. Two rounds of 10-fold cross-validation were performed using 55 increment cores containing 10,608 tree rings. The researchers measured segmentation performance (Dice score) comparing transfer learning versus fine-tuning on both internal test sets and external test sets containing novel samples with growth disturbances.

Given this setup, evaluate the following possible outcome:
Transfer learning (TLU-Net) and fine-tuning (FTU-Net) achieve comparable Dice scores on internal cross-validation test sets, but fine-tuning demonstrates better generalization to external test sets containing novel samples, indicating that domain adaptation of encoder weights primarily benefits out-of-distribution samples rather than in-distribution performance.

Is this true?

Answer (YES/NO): NO